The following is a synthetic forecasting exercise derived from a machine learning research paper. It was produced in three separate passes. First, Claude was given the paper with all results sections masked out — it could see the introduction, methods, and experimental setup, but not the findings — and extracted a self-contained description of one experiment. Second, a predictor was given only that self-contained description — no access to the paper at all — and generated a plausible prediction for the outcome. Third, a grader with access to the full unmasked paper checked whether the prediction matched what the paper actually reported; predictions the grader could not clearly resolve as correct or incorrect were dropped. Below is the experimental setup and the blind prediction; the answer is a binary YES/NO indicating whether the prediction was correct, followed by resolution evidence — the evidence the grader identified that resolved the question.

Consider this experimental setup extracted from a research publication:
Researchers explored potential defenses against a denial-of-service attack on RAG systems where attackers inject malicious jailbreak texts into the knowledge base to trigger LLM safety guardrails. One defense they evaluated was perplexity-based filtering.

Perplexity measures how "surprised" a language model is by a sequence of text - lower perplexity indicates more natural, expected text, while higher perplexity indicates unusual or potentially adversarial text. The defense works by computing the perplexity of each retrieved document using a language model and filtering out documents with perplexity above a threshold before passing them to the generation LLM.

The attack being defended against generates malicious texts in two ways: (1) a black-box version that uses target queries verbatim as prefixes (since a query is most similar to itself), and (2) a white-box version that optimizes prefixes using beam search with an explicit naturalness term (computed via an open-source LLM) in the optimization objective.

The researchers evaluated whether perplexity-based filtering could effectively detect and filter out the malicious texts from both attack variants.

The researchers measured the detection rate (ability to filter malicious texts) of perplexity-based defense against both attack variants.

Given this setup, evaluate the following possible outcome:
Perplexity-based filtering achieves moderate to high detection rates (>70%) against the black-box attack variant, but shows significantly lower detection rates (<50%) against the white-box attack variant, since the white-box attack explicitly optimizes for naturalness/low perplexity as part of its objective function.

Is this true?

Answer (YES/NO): NO